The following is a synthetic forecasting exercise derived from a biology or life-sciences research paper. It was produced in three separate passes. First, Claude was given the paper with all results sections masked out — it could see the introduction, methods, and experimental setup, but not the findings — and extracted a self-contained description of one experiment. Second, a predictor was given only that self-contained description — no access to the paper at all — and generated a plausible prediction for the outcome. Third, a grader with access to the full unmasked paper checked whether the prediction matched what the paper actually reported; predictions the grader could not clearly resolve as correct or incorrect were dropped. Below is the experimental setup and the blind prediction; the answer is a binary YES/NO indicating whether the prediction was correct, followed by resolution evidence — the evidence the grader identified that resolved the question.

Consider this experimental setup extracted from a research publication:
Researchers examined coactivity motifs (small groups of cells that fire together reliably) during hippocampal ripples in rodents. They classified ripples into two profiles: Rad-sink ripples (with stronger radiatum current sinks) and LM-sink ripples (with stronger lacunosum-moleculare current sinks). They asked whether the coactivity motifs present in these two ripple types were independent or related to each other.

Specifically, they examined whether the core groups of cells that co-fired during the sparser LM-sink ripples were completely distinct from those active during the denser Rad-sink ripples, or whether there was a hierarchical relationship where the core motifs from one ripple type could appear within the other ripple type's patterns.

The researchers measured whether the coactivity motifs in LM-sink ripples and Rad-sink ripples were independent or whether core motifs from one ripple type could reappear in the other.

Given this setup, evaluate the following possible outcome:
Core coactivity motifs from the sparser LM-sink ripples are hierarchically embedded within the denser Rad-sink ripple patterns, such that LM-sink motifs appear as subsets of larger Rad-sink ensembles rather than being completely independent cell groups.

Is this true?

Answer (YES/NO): YES